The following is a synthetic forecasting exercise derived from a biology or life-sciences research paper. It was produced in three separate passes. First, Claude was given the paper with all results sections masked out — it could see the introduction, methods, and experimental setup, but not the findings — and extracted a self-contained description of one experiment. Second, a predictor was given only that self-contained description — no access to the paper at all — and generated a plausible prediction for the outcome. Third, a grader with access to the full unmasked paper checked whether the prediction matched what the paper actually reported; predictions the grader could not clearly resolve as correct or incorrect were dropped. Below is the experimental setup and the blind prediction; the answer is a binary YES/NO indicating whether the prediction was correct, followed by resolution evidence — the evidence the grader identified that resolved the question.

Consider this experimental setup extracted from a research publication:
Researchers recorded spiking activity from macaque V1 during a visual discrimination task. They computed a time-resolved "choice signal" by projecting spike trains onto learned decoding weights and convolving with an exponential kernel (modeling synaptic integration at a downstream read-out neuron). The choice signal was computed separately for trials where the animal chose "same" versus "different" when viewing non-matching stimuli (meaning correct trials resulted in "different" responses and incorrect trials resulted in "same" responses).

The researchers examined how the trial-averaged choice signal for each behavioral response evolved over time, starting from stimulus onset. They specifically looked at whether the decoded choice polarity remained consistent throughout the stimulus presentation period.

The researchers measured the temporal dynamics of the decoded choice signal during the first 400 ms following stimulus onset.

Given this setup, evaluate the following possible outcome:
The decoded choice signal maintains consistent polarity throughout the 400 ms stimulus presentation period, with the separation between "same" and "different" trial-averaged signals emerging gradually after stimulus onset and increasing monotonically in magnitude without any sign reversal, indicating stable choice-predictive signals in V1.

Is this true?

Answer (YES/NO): NO